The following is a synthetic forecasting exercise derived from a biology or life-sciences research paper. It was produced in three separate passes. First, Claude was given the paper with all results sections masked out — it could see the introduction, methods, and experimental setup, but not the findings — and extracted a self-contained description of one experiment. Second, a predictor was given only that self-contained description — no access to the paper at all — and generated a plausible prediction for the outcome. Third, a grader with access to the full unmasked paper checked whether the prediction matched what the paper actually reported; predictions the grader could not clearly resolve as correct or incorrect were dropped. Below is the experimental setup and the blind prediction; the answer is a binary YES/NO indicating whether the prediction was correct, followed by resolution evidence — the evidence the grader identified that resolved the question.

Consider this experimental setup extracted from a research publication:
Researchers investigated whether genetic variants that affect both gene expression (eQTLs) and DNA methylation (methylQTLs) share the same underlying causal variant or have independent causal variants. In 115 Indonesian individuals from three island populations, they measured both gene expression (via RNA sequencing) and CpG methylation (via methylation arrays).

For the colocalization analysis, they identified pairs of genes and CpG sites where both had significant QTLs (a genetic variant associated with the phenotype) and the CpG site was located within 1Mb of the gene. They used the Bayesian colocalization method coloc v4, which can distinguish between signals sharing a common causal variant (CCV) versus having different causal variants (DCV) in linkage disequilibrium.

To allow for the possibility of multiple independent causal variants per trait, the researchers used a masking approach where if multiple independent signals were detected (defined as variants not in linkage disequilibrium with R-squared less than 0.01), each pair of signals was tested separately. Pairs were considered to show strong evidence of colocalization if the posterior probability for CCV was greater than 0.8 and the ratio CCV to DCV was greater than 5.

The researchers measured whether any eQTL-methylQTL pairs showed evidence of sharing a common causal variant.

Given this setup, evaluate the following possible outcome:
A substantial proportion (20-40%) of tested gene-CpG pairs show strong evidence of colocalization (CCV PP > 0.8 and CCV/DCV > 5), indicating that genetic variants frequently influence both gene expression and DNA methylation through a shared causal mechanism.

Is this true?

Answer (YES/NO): NO